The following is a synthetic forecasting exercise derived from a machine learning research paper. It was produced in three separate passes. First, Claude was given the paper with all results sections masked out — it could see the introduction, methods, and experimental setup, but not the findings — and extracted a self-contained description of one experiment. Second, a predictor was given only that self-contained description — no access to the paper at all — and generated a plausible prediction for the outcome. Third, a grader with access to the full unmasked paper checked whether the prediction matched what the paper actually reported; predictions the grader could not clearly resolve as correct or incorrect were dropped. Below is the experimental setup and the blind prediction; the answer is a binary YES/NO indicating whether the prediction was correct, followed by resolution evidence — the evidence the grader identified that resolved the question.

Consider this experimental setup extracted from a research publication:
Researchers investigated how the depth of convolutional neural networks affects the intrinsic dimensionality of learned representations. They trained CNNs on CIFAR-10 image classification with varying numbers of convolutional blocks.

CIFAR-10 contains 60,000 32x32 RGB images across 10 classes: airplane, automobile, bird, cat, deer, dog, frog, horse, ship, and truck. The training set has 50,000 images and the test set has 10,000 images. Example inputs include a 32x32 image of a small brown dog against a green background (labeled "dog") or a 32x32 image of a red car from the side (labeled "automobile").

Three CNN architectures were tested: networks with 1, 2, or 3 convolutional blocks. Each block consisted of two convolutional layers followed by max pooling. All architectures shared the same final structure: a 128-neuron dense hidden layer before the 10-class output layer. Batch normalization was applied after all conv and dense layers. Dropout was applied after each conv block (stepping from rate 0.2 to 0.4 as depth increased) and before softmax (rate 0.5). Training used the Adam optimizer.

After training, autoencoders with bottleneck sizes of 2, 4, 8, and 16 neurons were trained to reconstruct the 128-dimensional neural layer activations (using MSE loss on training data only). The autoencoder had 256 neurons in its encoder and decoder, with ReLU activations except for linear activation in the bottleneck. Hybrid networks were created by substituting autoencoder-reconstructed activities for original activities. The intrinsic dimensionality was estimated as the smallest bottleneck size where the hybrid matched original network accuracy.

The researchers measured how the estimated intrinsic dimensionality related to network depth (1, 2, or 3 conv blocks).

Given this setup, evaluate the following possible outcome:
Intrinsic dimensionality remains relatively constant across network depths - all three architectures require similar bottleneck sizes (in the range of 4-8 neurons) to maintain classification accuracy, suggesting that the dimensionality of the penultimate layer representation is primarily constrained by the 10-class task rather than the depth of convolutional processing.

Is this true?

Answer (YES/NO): NO